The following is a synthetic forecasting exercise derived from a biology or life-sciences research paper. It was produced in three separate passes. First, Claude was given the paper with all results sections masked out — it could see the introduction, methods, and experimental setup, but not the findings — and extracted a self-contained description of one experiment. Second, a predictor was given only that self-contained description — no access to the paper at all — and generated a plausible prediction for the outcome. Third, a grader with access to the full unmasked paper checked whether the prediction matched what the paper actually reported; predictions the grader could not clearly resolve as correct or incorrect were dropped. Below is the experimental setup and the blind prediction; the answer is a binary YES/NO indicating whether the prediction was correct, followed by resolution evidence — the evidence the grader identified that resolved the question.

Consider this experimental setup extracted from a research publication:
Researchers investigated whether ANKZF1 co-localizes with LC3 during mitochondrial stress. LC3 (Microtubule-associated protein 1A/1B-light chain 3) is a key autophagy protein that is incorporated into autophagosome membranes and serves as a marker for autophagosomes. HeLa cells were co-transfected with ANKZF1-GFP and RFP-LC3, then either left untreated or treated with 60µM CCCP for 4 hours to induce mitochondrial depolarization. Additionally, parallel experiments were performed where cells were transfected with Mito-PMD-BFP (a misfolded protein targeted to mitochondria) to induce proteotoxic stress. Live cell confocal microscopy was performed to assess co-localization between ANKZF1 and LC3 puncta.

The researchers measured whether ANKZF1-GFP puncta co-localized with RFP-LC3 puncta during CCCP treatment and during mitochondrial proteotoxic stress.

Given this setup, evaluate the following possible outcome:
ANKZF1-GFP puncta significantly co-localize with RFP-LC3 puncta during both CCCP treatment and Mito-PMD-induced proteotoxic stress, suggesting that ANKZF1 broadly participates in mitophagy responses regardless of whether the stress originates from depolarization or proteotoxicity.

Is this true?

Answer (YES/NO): YES